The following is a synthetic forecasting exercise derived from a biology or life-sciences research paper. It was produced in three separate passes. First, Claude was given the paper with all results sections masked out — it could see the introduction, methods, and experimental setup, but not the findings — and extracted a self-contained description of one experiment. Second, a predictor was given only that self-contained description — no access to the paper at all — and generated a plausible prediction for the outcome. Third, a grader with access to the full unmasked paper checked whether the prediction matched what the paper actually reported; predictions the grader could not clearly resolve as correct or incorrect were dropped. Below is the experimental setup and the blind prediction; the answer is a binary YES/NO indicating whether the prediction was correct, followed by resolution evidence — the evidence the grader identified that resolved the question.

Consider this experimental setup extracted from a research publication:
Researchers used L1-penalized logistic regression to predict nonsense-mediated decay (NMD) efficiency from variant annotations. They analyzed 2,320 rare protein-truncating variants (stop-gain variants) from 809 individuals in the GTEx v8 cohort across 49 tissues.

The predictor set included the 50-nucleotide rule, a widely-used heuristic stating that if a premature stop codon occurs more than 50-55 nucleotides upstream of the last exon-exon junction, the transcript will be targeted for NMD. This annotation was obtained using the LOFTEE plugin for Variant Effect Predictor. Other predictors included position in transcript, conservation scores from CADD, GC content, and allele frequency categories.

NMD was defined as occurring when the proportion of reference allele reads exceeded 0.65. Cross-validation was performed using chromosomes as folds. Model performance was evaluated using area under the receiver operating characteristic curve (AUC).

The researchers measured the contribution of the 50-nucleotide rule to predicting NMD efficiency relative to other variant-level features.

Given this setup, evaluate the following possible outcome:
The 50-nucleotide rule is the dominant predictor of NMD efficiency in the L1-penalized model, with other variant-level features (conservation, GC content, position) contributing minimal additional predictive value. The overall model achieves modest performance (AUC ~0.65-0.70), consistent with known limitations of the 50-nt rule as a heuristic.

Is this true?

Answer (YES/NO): NO